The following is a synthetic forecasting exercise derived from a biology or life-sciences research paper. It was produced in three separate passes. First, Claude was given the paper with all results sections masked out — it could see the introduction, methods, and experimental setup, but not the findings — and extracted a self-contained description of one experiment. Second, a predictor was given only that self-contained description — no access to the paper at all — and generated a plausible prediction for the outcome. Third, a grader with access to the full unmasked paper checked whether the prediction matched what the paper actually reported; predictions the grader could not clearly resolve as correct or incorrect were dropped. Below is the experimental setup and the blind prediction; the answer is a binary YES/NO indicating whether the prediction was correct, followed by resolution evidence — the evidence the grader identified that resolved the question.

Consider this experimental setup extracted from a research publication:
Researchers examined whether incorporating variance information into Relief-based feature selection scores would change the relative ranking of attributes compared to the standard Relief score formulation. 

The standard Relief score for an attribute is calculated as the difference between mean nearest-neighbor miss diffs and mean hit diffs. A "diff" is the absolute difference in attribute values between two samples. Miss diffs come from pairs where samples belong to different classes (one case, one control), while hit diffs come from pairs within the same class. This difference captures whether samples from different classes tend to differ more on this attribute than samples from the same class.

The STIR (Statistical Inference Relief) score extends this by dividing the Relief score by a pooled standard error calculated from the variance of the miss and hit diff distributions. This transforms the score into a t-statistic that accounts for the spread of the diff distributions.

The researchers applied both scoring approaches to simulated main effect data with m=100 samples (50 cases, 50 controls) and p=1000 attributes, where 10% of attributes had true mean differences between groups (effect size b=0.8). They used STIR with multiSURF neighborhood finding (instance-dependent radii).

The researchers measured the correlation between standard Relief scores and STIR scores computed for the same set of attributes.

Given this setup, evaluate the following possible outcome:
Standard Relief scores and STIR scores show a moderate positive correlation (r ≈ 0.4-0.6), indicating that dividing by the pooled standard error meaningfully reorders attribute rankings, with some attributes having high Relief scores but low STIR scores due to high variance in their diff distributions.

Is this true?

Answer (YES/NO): NO